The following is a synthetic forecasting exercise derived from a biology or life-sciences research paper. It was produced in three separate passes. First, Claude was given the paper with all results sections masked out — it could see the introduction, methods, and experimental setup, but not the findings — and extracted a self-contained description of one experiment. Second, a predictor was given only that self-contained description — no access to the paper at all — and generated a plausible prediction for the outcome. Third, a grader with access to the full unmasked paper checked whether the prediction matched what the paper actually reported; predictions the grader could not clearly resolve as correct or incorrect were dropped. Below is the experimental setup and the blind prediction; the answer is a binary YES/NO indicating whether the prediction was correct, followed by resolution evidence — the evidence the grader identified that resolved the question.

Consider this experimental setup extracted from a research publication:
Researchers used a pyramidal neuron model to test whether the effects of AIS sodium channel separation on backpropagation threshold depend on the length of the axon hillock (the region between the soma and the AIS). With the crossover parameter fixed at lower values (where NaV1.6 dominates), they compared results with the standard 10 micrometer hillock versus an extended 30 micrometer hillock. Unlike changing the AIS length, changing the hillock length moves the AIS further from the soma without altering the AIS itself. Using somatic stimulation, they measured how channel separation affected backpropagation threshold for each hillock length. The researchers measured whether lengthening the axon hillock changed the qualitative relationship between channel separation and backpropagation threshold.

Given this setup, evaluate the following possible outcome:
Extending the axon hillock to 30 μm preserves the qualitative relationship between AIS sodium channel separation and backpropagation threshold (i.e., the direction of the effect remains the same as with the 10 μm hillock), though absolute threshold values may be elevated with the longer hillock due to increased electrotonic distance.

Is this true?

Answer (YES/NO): NO